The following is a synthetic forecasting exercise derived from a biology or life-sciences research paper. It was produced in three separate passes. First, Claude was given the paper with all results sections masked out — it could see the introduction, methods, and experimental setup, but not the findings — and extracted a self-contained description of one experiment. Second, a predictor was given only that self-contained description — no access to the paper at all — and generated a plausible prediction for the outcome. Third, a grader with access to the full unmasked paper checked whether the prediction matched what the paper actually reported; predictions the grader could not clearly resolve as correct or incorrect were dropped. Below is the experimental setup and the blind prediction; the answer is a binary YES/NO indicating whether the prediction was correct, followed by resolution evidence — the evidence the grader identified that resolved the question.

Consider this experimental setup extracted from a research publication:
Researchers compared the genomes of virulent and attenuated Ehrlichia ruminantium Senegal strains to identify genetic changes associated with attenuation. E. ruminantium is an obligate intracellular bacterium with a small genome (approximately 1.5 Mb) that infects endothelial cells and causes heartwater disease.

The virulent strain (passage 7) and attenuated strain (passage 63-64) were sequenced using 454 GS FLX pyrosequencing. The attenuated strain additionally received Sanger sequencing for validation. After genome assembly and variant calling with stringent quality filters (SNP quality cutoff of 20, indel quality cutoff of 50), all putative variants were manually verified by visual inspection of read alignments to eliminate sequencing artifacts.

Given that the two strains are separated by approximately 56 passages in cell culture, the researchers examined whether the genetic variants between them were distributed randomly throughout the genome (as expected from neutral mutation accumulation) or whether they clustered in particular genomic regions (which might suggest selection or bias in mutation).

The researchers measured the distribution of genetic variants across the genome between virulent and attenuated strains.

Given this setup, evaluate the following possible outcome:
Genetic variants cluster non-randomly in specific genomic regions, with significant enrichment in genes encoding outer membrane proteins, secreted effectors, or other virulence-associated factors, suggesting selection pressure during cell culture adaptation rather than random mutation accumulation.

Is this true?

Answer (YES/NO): NO